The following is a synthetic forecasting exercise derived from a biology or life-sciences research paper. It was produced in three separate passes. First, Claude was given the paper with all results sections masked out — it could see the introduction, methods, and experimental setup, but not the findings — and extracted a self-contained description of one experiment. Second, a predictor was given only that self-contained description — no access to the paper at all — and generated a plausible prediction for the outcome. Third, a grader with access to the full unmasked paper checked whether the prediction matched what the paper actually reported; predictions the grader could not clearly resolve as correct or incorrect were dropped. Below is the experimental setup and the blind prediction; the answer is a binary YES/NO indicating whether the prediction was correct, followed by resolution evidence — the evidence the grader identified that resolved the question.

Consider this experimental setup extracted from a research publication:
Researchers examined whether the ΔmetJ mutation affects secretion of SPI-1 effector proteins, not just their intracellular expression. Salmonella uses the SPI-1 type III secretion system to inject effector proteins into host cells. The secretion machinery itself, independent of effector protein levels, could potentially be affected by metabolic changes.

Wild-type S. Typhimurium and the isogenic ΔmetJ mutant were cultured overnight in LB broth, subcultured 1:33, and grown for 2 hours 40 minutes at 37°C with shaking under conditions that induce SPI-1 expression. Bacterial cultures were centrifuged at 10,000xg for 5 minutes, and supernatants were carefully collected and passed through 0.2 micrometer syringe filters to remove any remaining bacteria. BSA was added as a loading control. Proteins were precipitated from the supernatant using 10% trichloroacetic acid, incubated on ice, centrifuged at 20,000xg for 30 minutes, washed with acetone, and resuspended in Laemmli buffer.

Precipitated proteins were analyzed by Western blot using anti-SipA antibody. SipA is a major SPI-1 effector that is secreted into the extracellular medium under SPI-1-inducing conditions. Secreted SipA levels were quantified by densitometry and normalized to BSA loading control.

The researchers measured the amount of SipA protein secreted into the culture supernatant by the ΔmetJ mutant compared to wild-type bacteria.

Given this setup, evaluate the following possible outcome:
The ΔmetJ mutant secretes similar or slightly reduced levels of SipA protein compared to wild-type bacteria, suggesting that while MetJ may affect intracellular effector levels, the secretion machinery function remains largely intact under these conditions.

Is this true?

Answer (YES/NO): NO